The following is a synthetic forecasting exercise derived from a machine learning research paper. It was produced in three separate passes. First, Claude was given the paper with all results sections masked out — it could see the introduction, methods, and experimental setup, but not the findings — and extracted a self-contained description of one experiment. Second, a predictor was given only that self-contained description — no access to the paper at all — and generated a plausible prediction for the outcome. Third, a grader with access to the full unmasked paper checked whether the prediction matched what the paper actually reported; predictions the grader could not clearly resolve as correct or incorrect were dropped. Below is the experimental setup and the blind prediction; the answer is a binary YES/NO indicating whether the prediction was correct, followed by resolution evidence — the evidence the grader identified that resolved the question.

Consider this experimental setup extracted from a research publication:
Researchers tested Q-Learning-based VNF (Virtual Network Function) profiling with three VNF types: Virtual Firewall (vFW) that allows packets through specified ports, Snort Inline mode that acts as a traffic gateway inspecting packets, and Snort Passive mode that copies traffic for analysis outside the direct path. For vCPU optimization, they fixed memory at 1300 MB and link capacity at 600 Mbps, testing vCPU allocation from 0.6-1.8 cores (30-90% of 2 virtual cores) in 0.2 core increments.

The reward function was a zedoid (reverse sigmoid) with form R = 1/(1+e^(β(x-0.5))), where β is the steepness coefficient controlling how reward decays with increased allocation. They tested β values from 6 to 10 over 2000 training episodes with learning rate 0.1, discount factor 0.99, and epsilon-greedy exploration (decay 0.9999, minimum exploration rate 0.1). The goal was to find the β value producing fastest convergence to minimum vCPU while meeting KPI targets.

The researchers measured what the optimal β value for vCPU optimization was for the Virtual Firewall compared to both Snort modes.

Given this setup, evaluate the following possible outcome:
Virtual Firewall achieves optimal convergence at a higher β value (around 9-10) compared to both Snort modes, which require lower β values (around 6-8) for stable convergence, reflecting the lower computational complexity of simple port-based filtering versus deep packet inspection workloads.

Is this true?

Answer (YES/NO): NO